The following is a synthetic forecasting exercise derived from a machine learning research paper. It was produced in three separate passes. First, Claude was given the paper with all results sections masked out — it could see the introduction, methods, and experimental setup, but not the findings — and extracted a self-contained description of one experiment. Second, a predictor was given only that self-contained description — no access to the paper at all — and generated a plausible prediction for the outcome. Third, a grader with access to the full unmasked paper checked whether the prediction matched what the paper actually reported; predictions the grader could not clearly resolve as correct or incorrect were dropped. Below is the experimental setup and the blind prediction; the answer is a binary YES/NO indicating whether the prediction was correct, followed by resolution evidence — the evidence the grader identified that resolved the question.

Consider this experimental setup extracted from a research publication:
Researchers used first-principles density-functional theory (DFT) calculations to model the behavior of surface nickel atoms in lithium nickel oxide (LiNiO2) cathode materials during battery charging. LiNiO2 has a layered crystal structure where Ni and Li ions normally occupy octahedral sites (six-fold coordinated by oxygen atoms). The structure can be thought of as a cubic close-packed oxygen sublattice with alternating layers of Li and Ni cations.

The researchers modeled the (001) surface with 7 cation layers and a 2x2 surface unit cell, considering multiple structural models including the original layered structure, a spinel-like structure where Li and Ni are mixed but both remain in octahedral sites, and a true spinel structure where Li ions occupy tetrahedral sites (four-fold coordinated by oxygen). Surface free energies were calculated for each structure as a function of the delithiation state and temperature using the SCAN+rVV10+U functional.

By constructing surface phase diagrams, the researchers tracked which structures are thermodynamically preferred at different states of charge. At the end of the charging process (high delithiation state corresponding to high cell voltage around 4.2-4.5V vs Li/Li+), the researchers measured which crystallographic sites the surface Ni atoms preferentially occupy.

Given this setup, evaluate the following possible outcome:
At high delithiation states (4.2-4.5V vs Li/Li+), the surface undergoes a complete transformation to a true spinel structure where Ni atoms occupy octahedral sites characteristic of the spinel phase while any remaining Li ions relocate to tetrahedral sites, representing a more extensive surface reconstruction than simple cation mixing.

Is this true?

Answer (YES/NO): NO